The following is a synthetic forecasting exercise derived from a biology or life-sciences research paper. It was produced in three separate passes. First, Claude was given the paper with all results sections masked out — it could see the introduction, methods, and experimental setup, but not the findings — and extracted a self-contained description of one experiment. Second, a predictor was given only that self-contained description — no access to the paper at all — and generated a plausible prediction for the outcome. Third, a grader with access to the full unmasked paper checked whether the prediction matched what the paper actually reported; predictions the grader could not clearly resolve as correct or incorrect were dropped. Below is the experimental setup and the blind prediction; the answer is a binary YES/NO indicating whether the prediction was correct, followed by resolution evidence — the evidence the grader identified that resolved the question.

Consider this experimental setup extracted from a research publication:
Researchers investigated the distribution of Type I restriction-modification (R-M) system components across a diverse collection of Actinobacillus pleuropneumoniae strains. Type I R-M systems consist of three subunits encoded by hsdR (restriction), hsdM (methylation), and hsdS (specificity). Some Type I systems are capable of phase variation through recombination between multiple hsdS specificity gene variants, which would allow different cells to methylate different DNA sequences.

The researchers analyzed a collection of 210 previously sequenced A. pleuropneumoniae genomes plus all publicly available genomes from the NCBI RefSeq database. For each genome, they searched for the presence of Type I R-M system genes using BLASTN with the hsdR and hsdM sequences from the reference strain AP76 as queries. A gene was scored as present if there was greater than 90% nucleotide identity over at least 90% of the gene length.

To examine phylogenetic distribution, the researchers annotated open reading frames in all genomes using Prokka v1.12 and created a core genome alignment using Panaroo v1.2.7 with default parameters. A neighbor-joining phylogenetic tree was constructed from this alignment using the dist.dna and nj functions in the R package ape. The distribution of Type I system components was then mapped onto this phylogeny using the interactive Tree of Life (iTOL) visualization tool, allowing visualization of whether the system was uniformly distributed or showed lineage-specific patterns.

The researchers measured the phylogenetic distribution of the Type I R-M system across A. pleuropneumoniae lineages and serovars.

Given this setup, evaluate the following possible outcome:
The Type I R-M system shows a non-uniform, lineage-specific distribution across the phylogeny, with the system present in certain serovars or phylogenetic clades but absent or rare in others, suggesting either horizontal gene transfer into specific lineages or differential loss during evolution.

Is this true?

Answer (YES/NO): NO